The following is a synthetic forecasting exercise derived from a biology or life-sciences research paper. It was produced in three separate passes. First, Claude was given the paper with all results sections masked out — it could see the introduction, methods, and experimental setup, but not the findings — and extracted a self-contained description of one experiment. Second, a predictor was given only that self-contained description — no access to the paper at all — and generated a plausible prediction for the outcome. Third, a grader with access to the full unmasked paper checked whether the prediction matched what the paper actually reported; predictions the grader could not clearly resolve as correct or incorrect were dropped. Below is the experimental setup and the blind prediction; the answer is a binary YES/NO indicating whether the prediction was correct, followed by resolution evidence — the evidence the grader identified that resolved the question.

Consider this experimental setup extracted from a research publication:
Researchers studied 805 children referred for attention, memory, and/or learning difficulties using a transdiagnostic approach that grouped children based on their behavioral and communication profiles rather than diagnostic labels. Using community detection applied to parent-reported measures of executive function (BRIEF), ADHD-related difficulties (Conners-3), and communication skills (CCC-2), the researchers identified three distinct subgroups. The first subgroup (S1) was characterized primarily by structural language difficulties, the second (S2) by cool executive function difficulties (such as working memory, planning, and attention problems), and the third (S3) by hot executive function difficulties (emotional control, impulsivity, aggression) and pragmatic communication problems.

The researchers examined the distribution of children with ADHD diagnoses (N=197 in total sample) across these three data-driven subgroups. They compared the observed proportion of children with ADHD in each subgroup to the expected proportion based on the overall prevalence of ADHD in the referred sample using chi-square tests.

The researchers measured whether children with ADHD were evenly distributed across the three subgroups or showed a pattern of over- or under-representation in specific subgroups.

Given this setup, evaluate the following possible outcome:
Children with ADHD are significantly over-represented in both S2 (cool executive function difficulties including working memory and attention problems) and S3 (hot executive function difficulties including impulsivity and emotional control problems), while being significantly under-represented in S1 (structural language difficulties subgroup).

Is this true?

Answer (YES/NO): NO